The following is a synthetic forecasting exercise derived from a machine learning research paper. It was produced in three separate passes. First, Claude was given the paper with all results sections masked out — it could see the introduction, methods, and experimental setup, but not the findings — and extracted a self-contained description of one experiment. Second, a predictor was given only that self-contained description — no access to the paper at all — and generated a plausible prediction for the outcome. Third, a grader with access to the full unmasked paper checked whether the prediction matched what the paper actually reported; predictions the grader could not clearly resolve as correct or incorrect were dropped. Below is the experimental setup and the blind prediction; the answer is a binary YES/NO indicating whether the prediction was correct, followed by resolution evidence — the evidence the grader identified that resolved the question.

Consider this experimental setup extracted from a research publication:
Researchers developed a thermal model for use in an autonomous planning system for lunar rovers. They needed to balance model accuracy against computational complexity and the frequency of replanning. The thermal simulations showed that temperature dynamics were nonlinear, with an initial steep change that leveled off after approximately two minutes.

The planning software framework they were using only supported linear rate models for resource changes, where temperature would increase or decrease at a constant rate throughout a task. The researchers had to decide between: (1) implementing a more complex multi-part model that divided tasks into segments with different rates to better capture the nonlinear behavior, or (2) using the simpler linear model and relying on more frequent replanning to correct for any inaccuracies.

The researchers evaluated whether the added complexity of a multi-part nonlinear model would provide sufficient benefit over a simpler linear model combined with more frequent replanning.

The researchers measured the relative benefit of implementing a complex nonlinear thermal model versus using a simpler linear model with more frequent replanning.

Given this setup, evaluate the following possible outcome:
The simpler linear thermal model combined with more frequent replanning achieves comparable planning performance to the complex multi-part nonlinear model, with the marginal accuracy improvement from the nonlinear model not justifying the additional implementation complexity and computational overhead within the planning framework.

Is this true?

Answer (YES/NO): YES